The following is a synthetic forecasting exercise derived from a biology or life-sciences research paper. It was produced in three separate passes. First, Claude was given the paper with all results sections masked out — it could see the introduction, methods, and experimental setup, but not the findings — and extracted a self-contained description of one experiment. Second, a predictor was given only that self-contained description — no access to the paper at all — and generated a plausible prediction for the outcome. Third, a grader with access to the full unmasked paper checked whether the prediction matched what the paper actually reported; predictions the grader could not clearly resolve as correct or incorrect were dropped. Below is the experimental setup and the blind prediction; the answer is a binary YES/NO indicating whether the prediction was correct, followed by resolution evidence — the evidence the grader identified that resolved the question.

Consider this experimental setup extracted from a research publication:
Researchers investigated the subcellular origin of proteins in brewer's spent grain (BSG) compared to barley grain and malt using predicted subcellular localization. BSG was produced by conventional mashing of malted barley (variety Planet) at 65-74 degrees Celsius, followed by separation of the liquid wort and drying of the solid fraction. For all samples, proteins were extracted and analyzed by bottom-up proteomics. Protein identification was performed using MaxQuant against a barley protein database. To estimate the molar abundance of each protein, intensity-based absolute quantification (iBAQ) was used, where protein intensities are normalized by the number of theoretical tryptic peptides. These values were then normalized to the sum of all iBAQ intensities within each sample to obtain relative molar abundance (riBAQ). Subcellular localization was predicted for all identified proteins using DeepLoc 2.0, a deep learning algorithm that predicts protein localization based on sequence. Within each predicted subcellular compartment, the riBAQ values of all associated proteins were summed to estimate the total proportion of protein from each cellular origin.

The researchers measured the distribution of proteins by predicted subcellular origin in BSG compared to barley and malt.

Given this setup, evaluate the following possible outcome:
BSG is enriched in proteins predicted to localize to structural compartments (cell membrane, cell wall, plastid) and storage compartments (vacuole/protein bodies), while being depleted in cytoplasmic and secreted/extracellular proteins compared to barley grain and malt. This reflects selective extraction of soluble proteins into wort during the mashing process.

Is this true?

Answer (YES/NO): NO